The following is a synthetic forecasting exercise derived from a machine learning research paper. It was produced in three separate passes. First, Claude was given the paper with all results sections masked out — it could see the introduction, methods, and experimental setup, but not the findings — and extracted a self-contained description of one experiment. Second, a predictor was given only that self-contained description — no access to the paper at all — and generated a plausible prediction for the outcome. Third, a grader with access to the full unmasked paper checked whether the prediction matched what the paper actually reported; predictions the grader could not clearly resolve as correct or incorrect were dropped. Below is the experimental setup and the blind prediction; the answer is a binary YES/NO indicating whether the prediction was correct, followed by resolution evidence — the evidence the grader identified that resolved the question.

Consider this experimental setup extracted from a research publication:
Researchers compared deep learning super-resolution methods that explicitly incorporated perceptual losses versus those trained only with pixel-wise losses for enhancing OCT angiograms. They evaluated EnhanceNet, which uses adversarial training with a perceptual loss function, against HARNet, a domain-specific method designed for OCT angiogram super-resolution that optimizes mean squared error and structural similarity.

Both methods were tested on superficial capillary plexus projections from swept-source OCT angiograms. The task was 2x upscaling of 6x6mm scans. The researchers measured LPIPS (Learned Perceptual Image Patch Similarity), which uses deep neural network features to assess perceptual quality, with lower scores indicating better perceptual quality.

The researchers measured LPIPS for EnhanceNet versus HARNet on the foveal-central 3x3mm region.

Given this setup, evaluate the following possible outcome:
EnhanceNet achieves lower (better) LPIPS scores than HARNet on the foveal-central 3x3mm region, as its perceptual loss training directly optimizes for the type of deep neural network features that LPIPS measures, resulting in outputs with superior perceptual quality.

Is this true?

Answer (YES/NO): NO